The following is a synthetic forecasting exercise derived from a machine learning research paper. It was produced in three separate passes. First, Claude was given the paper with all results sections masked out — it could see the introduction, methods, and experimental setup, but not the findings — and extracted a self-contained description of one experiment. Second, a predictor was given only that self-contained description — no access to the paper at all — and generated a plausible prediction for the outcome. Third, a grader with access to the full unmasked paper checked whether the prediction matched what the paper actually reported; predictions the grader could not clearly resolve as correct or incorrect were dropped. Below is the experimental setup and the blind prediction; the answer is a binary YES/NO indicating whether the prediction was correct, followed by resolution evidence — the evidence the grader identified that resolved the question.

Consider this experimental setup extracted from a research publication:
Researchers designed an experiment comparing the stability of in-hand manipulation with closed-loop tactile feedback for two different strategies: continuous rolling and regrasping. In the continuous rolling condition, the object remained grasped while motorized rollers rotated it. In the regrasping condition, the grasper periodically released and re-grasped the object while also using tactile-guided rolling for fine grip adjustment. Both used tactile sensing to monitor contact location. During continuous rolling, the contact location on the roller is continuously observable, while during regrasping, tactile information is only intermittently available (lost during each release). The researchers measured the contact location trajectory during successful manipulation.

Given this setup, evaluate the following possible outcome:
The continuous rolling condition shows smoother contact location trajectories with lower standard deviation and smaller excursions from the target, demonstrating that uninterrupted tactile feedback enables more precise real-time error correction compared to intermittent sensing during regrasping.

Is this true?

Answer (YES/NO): YES